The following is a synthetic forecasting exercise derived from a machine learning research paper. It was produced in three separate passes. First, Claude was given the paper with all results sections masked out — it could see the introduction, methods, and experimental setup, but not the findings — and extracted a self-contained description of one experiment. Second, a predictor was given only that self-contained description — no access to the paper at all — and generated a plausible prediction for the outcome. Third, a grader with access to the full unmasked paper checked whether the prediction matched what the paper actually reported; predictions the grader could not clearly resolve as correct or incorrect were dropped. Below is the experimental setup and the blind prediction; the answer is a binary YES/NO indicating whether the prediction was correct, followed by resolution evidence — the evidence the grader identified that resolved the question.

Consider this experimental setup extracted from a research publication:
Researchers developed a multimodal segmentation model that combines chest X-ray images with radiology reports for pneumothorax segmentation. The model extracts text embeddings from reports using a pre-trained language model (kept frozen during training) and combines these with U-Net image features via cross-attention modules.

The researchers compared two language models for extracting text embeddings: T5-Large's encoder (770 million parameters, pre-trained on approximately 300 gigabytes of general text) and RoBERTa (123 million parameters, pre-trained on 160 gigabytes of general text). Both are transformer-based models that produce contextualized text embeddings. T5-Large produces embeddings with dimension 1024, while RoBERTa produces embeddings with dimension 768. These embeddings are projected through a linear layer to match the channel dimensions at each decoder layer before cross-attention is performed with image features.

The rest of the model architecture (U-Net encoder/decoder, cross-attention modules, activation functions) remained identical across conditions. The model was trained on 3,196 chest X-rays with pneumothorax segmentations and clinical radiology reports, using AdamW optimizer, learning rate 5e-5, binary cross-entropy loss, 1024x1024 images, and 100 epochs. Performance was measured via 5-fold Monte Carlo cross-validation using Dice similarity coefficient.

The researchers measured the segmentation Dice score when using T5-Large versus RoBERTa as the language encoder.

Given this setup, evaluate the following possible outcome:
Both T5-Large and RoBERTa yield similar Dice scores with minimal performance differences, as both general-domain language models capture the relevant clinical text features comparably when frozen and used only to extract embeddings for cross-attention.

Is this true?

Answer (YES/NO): YES